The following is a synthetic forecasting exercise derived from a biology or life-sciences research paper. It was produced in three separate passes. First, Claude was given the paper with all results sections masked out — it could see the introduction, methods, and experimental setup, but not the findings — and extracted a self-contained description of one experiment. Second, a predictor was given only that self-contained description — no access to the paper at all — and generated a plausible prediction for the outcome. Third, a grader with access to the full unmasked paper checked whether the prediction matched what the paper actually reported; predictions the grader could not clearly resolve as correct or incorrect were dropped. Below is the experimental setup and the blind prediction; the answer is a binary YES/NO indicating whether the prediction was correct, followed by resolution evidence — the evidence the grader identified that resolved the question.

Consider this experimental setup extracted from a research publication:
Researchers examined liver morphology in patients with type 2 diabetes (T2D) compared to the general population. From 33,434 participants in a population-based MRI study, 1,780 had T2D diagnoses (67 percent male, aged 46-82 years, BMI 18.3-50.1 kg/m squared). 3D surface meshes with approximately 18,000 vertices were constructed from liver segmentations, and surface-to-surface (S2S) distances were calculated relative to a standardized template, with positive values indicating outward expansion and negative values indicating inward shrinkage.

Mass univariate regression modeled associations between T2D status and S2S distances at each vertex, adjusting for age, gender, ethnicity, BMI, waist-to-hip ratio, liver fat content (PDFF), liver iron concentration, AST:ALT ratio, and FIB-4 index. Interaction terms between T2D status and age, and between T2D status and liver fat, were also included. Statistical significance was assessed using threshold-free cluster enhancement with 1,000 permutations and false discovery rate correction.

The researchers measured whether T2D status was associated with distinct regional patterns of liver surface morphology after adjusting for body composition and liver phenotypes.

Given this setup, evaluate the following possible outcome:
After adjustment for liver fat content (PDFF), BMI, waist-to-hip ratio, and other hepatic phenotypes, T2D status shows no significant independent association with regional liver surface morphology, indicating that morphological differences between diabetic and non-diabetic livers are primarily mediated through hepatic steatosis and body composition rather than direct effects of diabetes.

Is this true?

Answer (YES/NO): NO